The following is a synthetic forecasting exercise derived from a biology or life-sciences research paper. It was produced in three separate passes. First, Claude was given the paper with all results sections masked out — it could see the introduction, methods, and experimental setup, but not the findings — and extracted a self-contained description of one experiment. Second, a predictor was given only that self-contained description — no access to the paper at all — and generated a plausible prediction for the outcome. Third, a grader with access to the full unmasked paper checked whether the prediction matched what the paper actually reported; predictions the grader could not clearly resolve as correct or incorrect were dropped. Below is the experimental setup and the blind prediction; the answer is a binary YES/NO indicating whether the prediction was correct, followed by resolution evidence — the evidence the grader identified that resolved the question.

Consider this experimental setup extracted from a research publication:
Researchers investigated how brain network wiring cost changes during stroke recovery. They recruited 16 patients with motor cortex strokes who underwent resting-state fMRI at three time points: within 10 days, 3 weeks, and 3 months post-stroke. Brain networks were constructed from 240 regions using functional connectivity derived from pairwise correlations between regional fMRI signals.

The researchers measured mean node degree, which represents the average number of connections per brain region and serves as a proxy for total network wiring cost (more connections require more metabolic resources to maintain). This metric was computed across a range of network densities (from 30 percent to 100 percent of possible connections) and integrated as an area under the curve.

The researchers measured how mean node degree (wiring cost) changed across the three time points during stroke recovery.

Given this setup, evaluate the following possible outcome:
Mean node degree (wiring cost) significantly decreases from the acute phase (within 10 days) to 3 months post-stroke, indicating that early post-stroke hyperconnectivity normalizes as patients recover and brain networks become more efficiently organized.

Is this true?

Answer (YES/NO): NO